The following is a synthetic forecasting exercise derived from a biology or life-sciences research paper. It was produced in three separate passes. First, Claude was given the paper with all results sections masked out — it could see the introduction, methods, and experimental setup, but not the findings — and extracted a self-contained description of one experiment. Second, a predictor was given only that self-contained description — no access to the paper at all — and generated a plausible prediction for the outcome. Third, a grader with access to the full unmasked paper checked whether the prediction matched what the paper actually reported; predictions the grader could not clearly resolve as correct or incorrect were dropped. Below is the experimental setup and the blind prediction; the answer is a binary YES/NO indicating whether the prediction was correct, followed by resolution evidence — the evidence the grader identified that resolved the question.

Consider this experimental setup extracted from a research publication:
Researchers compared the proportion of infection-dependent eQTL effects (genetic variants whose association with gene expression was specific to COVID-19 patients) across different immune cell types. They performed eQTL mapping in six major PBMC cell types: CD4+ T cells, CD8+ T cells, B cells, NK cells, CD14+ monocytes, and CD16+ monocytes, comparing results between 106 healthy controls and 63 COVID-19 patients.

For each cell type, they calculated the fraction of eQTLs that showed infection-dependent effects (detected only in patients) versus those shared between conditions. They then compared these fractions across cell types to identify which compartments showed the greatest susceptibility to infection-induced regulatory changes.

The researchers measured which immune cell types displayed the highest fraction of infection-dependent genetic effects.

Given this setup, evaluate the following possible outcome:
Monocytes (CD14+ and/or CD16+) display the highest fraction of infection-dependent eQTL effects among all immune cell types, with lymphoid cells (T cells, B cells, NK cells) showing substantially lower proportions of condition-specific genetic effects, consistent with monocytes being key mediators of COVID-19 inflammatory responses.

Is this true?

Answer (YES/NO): NO